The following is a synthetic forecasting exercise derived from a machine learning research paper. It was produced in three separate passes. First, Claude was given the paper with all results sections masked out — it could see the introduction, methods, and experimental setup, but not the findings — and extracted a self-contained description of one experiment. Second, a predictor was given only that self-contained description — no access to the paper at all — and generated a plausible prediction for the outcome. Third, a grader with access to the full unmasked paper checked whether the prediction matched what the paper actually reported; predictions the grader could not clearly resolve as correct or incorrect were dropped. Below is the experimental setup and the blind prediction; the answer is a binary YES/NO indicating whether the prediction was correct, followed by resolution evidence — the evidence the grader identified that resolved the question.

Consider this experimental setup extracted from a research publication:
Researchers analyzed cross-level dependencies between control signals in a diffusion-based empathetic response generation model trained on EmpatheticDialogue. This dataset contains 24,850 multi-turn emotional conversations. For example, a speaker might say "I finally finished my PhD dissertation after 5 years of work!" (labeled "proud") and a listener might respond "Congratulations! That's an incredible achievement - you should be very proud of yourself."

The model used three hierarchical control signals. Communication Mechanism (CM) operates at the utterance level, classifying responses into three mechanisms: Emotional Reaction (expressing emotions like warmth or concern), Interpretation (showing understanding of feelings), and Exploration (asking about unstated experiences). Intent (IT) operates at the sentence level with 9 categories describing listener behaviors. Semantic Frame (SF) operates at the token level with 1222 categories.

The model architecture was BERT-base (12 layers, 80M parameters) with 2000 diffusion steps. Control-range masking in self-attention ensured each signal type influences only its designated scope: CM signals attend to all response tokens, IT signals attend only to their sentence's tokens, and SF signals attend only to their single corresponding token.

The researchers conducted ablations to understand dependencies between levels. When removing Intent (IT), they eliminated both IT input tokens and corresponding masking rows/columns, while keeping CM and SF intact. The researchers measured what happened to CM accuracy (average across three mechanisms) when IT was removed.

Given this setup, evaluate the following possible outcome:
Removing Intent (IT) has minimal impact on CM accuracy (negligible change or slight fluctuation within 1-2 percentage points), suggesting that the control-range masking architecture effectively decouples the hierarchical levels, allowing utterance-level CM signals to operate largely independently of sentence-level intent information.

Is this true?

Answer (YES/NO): YES